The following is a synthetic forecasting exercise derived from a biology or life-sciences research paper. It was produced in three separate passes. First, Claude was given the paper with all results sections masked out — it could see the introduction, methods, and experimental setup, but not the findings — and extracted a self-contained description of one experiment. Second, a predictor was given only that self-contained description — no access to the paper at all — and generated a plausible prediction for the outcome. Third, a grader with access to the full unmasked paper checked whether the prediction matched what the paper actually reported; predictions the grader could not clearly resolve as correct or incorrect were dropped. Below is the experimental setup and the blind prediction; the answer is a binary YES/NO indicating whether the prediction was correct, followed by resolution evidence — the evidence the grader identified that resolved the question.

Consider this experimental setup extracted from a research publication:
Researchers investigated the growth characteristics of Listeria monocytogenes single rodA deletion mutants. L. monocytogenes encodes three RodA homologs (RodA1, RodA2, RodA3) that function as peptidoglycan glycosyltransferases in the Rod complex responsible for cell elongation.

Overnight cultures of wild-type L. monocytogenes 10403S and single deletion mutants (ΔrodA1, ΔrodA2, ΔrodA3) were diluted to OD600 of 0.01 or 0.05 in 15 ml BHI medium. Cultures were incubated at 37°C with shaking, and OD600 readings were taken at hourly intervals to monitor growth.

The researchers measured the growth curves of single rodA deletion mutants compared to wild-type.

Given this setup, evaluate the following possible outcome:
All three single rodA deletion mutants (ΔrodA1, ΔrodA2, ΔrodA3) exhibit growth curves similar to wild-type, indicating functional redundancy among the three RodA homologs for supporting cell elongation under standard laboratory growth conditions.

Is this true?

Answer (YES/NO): YES